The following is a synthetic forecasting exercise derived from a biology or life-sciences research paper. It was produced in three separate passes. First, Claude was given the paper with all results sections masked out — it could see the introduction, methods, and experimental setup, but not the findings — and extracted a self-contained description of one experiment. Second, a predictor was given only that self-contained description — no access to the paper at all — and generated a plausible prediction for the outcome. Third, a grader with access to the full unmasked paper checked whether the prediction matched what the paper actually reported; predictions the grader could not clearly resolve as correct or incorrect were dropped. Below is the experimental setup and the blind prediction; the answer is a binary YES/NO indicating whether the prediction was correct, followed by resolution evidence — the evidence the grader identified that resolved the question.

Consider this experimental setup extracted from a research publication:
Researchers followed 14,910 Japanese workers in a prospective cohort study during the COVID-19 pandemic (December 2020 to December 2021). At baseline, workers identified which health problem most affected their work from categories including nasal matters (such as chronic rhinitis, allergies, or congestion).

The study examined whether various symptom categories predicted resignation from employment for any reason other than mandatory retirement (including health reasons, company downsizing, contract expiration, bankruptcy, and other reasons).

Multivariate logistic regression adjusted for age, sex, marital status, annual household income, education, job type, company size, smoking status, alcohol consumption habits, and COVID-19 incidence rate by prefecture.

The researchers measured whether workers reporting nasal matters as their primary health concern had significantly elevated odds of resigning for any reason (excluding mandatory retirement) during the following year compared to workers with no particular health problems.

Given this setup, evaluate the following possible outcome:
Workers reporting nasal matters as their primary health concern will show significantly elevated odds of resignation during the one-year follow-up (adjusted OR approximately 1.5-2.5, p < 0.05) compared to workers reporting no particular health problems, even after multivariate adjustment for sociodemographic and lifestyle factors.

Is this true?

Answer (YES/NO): NO